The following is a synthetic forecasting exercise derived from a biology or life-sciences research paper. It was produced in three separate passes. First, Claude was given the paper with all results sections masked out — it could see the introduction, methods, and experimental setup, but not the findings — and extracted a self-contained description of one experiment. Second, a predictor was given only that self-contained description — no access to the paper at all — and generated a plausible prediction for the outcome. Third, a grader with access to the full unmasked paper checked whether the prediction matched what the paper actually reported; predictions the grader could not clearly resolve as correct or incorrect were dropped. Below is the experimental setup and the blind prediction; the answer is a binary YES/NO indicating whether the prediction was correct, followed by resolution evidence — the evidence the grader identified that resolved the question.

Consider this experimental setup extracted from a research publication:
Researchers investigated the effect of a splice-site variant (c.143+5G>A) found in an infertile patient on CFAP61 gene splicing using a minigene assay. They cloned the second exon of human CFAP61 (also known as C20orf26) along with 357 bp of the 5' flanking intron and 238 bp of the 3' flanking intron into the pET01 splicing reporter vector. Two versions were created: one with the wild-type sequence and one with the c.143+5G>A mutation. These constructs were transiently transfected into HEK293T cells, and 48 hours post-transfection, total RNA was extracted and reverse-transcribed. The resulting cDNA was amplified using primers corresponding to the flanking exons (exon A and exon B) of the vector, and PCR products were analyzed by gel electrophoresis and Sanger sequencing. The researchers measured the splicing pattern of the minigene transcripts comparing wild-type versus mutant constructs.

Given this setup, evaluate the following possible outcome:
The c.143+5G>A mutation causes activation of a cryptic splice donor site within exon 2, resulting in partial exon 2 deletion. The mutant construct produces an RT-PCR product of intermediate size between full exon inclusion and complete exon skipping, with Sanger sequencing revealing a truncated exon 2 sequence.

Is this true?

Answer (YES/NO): NO